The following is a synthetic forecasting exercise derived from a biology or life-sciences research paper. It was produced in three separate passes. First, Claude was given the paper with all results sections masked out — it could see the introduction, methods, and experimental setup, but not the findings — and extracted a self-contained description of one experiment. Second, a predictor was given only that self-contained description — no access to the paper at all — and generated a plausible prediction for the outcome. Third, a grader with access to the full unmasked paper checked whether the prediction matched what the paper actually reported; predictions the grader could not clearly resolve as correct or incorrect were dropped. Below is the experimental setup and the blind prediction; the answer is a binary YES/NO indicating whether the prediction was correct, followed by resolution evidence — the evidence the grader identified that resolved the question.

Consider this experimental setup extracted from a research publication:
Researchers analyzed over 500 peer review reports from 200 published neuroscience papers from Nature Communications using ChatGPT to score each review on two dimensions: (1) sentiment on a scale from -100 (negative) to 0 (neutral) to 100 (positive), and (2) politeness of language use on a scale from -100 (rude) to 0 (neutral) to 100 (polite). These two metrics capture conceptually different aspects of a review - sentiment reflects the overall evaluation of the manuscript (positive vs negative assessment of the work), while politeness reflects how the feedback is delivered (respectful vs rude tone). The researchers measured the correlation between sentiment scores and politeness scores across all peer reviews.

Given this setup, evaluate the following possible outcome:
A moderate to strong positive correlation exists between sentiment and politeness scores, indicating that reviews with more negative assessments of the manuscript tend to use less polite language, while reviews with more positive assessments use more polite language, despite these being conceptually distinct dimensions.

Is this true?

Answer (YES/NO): YES